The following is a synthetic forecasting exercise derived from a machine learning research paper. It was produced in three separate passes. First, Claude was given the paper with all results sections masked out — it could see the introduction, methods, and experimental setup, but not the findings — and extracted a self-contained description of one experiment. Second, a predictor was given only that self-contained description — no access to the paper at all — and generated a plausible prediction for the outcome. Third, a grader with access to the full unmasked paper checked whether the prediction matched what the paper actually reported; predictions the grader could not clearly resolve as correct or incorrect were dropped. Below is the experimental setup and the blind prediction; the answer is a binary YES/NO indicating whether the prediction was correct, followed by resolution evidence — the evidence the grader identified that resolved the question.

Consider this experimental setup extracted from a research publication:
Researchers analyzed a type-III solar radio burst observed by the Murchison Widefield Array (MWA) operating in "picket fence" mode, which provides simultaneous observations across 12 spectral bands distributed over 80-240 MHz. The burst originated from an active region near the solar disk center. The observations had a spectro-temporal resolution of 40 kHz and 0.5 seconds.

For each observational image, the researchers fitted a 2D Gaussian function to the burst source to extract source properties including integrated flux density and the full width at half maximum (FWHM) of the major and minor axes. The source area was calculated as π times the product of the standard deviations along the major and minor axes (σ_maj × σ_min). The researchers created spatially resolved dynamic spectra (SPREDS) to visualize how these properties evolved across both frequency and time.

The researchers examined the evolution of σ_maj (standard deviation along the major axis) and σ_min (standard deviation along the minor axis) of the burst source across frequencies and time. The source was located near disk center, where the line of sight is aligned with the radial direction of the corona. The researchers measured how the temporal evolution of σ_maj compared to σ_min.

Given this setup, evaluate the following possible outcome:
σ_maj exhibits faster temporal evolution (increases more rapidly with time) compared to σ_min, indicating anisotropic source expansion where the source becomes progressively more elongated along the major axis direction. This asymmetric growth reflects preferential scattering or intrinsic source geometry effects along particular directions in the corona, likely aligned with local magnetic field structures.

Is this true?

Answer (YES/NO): NO